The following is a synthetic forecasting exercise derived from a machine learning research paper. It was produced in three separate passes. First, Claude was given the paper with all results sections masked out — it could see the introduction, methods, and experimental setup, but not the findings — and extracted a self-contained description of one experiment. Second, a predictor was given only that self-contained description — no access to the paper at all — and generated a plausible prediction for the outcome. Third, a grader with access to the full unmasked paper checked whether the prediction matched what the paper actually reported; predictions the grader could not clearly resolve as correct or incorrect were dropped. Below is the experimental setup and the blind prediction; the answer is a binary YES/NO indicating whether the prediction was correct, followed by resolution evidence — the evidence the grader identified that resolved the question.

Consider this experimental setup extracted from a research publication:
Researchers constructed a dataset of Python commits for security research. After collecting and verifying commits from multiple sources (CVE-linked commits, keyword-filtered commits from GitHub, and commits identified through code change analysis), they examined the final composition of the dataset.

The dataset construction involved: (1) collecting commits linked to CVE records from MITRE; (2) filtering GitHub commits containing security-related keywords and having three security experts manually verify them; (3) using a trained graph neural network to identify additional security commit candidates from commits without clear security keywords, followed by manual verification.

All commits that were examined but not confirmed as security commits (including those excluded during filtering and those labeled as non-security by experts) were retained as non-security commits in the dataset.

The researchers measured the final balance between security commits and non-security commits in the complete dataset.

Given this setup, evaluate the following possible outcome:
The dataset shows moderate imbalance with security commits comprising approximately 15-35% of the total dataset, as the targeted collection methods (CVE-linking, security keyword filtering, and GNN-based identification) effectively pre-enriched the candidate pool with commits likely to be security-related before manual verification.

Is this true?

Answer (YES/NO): YES